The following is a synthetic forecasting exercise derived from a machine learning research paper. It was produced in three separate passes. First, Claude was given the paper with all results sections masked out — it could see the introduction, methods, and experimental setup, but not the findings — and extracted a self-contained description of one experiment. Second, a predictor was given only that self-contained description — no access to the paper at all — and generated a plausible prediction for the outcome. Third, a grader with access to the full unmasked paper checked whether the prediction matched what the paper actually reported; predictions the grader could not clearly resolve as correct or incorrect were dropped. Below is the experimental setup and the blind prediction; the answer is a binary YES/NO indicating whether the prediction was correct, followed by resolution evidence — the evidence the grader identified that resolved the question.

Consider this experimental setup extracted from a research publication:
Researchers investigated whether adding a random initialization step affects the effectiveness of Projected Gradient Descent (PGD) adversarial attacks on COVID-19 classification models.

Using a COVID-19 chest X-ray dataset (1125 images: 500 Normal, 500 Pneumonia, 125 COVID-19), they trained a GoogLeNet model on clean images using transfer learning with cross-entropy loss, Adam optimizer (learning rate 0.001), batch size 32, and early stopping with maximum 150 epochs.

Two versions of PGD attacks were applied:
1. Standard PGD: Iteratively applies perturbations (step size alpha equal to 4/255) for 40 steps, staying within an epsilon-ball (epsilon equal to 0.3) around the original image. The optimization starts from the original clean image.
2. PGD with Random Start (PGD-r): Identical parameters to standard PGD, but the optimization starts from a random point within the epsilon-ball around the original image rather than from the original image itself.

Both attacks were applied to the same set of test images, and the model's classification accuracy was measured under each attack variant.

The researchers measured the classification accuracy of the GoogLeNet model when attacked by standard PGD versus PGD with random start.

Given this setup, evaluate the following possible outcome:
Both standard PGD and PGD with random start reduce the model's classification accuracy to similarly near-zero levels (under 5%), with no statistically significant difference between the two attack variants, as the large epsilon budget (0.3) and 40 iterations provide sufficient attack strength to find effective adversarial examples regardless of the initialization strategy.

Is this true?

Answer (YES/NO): NO